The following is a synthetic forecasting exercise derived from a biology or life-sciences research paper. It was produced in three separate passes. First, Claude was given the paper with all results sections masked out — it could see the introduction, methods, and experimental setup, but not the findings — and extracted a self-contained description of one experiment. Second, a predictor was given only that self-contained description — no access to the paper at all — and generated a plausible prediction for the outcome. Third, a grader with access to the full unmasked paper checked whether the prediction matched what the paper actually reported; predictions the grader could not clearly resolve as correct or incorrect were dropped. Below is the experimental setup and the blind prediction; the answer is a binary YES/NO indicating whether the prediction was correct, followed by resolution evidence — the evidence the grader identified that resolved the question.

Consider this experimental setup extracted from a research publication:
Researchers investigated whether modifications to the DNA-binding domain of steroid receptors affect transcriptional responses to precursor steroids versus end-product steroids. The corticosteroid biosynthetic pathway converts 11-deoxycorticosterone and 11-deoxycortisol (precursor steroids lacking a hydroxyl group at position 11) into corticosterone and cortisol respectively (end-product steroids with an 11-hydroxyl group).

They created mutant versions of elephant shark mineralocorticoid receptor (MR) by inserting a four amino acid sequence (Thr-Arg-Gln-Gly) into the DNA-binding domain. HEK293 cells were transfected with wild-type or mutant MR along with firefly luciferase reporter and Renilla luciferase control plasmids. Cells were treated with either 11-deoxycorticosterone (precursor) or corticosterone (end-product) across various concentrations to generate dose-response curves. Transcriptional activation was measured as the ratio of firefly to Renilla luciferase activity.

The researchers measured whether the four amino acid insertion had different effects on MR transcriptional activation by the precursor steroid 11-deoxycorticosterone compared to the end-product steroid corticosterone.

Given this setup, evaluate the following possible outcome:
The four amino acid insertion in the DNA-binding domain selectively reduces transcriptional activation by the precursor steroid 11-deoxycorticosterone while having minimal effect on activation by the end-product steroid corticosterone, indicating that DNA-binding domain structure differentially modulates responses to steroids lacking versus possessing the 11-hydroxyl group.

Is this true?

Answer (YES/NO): NO